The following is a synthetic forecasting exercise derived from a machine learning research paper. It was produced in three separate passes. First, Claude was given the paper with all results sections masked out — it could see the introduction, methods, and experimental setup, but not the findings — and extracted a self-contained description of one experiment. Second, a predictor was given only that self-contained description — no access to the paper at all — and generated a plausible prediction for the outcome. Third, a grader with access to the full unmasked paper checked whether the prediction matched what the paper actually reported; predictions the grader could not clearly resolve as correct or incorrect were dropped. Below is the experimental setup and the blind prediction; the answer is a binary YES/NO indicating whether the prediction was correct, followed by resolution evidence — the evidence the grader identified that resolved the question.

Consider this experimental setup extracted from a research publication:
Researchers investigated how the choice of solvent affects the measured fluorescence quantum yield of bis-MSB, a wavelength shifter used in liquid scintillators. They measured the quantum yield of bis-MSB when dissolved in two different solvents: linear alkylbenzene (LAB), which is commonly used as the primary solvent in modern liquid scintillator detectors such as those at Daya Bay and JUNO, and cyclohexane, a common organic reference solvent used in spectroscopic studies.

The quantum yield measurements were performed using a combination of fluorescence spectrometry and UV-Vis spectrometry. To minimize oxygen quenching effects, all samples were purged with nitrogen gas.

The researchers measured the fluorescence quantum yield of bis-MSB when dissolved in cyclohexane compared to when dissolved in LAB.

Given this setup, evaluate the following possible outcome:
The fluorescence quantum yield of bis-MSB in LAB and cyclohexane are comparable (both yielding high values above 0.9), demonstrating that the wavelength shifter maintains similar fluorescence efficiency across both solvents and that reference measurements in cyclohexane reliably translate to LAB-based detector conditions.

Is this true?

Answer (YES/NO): NO